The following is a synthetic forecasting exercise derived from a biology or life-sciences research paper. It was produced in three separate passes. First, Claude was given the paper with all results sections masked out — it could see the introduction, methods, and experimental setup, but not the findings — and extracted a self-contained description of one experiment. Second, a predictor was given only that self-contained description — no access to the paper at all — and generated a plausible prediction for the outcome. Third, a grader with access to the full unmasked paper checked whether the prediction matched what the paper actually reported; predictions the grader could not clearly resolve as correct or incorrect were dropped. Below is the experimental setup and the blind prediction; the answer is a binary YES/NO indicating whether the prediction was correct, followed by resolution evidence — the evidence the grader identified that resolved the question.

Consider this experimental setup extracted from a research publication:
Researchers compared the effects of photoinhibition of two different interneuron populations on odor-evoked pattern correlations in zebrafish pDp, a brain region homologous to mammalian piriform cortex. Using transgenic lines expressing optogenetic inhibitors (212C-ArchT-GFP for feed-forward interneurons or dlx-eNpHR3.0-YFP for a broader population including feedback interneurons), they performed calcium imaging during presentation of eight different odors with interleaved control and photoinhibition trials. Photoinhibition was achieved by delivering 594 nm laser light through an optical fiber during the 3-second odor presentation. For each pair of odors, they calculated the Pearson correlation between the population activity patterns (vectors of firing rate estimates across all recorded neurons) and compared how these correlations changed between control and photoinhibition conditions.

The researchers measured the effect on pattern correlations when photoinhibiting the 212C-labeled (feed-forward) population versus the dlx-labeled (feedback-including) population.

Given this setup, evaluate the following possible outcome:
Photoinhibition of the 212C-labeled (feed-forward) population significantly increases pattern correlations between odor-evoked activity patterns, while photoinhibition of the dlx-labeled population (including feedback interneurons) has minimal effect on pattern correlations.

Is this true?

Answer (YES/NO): NO